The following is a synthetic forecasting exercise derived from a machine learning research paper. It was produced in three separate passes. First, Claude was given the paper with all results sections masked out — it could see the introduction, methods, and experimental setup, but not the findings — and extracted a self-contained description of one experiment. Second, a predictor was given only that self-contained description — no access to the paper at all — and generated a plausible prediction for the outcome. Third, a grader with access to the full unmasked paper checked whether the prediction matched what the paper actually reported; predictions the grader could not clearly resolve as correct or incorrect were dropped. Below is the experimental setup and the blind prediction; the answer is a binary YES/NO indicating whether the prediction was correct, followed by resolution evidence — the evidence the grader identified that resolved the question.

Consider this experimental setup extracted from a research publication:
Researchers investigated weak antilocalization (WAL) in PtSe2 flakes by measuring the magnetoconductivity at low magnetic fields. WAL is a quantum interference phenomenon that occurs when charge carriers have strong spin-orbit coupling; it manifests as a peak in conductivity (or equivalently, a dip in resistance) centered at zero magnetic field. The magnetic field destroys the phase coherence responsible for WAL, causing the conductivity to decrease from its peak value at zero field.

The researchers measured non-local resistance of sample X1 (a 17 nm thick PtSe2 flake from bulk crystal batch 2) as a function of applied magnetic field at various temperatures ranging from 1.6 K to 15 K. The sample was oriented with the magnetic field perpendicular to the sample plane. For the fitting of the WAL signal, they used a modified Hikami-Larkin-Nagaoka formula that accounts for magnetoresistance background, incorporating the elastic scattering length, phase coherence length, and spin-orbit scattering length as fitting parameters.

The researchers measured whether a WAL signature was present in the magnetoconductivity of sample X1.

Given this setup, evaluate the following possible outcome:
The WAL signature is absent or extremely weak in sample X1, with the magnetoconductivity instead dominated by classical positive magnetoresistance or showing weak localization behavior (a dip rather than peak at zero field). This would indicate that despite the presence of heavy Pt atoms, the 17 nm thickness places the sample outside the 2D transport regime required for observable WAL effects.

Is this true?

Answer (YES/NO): NO